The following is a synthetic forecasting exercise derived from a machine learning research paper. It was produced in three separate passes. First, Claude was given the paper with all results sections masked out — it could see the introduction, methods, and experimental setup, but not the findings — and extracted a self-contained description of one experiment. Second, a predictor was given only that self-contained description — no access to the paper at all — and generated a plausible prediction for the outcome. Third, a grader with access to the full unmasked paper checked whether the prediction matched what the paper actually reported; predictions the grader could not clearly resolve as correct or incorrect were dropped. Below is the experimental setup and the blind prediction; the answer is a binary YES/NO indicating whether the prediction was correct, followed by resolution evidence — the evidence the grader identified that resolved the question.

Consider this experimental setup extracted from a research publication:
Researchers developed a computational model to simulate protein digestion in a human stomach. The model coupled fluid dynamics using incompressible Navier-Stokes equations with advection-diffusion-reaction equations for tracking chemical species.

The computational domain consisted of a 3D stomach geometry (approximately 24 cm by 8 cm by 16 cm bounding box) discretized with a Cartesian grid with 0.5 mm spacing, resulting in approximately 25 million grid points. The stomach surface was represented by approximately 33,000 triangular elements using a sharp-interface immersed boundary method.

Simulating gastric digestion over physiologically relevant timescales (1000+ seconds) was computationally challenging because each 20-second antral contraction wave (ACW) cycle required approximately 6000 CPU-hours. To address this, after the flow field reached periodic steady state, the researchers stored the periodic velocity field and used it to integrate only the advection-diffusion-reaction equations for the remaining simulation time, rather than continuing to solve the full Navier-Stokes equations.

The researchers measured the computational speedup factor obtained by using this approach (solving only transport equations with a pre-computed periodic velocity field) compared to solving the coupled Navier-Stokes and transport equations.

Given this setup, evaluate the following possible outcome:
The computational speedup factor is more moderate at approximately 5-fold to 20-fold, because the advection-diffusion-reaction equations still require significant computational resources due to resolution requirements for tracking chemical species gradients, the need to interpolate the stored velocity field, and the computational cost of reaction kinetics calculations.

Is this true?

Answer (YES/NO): YES